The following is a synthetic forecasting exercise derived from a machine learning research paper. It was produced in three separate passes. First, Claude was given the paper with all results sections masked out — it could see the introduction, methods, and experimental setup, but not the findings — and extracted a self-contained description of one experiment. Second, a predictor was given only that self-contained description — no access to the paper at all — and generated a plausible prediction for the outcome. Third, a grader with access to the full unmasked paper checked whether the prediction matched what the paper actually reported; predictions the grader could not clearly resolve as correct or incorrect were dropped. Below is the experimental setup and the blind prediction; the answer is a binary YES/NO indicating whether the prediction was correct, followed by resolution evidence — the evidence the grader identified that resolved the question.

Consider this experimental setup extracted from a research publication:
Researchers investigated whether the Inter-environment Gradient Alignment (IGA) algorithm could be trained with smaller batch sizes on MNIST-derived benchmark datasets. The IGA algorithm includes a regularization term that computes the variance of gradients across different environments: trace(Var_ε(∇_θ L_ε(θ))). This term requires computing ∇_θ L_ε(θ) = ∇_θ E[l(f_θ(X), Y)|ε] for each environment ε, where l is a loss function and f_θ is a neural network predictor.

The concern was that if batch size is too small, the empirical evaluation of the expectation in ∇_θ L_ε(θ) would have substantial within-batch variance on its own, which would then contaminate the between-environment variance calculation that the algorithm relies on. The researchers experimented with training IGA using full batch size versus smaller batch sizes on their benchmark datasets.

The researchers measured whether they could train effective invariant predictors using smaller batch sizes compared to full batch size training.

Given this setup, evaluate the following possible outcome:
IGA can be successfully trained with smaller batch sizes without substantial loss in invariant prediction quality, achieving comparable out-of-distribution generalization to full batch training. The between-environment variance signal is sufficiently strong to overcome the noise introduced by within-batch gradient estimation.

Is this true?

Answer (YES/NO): NO